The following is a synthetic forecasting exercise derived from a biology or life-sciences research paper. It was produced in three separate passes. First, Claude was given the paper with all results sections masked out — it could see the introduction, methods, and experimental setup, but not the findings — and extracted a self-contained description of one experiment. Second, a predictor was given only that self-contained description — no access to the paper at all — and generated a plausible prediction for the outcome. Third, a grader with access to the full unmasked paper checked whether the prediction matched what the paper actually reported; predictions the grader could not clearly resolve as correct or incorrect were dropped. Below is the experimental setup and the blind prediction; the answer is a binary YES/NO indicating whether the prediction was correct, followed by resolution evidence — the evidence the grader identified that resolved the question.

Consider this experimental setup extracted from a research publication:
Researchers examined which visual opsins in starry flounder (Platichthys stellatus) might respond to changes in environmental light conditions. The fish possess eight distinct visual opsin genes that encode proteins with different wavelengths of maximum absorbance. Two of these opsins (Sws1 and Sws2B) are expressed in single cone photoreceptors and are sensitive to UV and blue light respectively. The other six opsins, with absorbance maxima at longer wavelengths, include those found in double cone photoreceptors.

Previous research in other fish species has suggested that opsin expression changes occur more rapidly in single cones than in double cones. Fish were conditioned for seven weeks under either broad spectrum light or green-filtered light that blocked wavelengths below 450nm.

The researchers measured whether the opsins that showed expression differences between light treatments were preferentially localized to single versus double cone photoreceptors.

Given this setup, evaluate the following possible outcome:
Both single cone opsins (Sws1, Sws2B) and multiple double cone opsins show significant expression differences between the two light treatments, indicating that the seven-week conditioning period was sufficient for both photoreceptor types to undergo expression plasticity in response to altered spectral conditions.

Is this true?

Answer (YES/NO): NO